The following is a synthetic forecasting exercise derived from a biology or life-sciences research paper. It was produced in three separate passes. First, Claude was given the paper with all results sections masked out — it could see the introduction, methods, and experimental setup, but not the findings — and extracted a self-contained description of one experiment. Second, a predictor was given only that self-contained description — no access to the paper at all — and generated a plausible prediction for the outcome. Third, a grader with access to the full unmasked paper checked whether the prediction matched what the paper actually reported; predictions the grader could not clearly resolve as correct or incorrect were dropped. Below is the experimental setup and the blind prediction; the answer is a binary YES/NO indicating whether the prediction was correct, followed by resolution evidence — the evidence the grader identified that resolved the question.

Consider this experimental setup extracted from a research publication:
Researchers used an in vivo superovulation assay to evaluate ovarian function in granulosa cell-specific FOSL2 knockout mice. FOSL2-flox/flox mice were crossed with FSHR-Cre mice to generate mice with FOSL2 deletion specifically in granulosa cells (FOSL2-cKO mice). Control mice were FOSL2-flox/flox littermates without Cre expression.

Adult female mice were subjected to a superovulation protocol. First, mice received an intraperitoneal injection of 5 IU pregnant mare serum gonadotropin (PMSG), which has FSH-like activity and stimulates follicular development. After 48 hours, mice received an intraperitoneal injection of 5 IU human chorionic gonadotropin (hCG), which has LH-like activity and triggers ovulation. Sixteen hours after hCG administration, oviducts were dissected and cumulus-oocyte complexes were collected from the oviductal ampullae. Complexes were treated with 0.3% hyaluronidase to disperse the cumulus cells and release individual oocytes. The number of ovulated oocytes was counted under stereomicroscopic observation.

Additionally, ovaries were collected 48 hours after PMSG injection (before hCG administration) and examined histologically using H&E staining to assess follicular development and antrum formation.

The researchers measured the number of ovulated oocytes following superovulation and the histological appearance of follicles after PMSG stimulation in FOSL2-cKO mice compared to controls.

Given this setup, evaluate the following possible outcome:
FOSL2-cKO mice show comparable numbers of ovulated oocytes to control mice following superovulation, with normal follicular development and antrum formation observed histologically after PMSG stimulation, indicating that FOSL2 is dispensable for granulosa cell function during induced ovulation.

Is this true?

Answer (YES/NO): NO